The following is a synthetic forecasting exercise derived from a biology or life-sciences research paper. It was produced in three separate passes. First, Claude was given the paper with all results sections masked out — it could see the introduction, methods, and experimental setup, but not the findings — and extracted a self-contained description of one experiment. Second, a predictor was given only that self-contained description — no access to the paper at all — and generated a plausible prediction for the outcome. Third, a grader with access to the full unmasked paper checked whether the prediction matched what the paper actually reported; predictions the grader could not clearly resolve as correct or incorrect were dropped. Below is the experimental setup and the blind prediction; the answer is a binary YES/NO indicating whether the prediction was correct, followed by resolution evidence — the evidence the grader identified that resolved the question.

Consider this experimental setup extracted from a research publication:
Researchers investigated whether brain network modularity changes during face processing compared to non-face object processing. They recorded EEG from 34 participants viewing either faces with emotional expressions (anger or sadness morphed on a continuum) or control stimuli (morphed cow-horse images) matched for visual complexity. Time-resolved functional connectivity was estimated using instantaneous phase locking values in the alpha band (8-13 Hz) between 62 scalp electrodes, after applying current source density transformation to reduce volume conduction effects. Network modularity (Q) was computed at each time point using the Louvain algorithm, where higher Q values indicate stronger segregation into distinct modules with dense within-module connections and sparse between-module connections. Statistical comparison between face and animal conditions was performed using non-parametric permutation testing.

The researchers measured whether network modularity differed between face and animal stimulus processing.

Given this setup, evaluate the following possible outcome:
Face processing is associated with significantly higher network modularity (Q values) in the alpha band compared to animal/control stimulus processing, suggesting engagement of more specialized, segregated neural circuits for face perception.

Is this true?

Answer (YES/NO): NO